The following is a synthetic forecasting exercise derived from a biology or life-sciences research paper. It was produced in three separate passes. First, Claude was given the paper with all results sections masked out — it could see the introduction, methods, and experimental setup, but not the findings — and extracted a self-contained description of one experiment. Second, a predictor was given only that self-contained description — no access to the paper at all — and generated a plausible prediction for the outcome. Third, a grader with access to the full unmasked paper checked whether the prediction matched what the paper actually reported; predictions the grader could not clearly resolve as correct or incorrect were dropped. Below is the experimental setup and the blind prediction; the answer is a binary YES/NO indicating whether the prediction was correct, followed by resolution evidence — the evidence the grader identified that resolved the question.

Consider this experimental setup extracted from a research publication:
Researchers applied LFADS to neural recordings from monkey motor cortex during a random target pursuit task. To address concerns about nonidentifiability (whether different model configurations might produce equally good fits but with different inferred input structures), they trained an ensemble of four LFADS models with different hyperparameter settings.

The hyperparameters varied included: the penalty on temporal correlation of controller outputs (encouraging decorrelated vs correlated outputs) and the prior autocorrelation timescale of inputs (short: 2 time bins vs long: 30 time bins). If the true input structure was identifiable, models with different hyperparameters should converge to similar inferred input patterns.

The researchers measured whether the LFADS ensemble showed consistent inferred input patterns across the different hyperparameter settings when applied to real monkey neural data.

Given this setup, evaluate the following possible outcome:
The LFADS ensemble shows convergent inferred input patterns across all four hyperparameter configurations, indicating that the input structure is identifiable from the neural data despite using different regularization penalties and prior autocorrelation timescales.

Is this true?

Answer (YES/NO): NO